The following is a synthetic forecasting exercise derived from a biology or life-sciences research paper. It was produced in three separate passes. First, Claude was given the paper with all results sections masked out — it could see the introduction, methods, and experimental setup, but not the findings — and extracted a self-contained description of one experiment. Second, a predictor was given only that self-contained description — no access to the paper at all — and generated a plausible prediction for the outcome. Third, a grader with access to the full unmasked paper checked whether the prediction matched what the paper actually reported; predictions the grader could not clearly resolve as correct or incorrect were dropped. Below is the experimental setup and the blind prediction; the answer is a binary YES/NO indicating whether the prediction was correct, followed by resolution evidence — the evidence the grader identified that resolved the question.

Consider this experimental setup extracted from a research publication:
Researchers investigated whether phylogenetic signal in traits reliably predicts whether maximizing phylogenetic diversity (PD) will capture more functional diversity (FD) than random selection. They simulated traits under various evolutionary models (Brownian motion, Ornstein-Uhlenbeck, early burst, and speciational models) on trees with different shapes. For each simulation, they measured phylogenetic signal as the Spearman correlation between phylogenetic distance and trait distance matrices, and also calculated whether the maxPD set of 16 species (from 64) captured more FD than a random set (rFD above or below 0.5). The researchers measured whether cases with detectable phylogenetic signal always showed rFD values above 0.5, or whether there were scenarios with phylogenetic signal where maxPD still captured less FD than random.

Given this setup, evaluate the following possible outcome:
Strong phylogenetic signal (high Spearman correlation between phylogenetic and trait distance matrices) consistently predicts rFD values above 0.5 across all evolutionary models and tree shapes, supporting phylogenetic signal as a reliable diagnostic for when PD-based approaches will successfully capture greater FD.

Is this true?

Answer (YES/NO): NO